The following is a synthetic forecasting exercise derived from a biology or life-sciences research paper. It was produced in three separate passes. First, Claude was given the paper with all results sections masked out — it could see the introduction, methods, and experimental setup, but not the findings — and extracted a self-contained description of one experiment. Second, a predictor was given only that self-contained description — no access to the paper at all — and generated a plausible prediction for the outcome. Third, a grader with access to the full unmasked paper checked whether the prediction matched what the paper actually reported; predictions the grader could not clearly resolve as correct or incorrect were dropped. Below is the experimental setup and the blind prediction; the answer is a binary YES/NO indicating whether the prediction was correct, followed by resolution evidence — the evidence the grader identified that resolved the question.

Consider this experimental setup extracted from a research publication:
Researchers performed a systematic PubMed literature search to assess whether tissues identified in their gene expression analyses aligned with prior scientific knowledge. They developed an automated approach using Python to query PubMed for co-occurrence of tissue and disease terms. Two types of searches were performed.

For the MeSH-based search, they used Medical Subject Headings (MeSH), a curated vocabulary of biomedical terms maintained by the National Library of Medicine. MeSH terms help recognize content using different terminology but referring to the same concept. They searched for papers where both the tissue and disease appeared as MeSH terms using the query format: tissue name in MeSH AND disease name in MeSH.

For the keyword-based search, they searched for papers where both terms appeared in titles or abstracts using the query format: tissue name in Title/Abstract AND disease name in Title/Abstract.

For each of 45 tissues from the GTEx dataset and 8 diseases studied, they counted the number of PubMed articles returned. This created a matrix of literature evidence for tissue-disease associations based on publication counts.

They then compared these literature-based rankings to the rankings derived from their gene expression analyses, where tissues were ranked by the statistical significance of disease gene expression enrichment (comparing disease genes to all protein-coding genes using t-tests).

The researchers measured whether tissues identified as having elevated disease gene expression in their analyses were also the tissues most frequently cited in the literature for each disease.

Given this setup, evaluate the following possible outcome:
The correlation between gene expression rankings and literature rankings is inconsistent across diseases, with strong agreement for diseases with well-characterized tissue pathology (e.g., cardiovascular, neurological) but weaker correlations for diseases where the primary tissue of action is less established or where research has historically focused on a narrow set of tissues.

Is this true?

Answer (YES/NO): YES